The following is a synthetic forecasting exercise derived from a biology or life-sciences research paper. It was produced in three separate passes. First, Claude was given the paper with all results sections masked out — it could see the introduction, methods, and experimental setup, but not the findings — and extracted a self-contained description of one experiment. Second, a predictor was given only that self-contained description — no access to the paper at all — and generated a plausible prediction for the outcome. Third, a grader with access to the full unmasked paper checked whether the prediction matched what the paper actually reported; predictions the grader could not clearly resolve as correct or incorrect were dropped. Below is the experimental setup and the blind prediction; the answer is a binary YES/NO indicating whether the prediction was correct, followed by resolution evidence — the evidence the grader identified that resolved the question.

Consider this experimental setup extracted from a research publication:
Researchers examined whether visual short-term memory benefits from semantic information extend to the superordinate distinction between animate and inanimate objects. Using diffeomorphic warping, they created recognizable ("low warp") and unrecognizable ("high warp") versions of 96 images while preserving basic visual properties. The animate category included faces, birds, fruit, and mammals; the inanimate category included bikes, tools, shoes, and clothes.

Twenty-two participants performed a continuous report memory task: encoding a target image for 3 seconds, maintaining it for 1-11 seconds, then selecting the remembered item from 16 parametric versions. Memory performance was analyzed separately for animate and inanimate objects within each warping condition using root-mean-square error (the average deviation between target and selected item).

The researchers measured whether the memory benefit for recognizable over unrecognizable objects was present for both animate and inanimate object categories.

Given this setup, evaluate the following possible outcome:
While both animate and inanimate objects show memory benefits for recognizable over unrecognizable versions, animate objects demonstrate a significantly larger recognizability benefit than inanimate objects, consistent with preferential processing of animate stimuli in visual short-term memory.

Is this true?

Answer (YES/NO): NO